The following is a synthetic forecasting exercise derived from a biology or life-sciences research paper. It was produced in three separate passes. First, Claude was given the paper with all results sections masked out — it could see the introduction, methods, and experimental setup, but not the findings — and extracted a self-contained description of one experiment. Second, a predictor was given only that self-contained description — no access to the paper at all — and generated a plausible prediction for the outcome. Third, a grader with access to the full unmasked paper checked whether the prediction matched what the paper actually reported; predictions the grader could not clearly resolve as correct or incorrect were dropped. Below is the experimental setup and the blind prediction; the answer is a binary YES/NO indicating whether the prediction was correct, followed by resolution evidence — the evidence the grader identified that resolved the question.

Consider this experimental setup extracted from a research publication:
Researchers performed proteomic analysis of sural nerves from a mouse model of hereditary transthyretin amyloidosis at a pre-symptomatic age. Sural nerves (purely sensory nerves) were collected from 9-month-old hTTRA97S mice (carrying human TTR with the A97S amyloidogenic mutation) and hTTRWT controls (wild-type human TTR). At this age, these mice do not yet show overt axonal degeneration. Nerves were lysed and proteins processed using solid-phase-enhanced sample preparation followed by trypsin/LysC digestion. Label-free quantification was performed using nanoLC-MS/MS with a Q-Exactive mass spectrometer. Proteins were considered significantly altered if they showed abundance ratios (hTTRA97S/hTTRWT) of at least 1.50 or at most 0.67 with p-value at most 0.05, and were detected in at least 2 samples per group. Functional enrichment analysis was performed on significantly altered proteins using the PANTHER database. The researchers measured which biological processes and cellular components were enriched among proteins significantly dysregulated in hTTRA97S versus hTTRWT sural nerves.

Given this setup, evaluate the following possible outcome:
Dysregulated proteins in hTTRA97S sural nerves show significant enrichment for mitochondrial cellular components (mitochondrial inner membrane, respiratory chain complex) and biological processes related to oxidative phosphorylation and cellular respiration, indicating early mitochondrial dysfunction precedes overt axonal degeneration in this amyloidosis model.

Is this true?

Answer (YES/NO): NO